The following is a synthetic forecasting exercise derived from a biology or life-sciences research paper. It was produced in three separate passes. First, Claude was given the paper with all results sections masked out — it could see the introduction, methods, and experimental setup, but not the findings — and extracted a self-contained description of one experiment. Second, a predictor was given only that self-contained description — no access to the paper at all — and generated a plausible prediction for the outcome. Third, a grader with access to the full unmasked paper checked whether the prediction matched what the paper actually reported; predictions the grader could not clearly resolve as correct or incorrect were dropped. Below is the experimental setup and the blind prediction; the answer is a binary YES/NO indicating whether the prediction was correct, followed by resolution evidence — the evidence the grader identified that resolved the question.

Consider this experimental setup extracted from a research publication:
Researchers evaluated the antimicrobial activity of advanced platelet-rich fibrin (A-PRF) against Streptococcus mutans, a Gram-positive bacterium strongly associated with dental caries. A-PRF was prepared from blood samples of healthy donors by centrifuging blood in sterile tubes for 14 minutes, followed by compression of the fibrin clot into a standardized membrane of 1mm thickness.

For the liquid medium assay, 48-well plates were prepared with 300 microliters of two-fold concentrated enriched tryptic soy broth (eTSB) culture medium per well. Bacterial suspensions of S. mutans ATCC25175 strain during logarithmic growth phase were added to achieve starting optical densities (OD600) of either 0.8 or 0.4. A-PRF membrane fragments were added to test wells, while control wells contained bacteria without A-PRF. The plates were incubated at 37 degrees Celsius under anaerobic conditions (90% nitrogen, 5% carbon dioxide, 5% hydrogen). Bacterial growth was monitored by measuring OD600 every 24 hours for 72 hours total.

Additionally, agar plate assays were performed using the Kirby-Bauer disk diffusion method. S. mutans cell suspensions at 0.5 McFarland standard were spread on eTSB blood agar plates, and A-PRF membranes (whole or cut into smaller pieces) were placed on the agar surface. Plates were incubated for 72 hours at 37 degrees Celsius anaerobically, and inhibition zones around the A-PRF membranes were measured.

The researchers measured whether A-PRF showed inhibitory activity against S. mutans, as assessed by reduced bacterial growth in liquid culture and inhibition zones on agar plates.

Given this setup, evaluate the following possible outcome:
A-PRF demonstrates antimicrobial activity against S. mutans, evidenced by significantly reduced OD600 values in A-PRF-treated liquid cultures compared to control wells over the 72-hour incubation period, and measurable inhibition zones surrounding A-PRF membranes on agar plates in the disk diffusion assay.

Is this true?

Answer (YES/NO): NO